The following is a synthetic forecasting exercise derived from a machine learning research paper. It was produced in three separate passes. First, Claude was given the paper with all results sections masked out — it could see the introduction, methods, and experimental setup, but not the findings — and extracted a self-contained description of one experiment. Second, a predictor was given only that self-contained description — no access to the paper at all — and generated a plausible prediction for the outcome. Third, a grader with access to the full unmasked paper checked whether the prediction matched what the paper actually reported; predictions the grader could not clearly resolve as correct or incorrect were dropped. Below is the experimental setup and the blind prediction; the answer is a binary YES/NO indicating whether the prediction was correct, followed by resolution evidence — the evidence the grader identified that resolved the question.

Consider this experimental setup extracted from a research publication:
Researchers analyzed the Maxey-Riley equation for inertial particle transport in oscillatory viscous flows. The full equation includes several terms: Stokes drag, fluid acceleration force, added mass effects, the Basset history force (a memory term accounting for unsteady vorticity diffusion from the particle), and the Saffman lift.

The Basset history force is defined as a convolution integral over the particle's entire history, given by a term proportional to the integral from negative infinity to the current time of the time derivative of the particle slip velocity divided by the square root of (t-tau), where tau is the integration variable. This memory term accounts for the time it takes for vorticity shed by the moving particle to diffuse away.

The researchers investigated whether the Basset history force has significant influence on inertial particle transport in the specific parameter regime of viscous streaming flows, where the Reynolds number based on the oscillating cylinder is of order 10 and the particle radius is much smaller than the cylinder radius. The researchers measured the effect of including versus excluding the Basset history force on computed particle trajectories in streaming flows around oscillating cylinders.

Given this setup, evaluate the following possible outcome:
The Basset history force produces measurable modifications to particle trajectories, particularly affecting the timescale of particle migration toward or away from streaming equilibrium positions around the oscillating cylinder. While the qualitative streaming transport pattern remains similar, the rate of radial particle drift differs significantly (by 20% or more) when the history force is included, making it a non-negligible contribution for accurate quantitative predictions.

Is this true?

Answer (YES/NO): NO